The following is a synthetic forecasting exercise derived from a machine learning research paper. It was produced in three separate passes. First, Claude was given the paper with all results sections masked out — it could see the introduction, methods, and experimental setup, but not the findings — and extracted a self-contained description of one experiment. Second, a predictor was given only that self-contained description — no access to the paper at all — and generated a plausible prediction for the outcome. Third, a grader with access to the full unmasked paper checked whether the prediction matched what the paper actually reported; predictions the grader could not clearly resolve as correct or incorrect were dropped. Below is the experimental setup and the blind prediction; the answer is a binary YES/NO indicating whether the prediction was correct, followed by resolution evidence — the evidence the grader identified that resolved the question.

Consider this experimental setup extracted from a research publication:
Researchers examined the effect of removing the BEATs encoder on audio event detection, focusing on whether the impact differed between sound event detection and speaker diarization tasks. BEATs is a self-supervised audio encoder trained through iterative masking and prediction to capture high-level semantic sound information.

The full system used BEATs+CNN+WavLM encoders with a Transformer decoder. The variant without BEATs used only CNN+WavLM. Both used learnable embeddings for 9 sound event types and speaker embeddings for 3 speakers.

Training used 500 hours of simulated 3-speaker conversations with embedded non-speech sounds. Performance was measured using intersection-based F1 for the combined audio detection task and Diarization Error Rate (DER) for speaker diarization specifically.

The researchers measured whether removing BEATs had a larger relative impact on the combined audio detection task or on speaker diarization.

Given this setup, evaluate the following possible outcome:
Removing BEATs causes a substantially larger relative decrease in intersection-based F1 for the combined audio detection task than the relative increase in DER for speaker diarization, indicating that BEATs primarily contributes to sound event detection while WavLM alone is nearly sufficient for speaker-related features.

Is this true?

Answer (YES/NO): NO